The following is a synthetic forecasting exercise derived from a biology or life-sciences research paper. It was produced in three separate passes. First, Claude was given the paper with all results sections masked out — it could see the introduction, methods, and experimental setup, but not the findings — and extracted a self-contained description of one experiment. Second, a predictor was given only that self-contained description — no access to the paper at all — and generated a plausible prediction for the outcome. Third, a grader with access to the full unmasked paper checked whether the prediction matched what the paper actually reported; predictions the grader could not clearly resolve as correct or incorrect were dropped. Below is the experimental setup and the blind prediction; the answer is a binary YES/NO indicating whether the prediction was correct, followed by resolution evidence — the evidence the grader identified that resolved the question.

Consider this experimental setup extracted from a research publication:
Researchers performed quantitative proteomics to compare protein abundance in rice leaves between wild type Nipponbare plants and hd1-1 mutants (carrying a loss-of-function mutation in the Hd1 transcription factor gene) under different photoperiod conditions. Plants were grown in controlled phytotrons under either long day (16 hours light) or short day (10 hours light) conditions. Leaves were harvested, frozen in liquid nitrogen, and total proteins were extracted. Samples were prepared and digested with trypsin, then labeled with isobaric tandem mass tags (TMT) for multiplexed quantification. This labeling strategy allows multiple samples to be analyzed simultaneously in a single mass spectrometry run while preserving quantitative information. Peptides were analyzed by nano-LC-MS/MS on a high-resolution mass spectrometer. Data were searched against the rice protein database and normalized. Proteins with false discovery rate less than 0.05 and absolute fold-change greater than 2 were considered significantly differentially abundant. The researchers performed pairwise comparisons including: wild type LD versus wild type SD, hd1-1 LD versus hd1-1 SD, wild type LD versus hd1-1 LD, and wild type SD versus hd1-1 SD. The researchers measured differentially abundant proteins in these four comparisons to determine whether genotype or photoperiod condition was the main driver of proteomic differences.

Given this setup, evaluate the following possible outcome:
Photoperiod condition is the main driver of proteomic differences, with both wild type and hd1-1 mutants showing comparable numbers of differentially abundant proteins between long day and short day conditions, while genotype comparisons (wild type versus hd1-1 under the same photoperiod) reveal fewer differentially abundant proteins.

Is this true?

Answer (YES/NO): NO